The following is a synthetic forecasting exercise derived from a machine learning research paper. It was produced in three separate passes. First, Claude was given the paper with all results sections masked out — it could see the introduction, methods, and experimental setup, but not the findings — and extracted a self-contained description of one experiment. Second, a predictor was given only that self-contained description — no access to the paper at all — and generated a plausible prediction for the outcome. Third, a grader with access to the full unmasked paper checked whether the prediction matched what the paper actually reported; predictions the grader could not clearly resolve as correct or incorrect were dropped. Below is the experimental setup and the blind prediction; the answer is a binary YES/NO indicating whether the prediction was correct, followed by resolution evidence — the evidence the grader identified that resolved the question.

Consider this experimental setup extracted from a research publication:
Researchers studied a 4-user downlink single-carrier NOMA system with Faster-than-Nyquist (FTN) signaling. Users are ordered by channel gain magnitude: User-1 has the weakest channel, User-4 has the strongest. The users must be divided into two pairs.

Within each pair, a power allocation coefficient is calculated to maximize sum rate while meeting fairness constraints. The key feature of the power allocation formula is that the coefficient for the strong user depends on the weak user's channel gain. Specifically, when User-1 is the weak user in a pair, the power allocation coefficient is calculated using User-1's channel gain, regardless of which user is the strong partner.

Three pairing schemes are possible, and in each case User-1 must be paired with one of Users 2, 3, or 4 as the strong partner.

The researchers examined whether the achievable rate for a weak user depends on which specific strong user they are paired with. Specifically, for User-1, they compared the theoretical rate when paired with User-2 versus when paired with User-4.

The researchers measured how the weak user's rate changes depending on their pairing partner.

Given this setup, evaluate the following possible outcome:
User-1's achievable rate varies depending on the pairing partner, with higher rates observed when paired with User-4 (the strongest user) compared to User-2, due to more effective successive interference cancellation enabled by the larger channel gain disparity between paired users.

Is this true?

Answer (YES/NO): NO